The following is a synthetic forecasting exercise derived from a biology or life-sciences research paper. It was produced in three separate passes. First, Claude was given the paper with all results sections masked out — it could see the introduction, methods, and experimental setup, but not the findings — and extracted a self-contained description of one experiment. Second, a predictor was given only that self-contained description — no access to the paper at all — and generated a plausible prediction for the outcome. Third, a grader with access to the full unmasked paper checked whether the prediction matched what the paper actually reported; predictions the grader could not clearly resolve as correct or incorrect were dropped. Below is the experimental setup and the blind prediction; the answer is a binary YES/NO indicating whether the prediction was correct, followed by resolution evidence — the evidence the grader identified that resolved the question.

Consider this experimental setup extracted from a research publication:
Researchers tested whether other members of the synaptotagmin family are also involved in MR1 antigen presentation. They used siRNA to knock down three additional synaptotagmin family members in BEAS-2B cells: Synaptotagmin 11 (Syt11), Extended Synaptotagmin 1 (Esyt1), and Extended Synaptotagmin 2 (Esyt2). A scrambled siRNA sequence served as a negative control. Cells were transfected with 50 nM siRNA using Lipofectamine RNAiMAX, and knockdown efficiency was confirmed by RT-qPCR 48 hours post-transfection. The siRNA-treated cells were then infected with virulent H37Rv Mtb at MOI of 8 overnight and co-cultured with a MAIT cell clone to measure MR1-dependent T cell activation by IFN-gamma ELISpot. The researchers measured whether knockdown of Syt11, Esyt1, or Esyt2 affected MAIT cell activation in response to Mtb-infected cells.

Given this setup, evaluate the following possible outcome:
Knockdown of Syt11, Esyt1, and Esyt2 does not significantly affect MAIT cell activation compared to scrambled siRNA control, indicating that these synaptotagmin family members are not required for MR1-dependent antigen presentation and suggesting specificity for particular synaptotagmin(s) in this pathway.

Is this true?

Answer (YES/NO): NO